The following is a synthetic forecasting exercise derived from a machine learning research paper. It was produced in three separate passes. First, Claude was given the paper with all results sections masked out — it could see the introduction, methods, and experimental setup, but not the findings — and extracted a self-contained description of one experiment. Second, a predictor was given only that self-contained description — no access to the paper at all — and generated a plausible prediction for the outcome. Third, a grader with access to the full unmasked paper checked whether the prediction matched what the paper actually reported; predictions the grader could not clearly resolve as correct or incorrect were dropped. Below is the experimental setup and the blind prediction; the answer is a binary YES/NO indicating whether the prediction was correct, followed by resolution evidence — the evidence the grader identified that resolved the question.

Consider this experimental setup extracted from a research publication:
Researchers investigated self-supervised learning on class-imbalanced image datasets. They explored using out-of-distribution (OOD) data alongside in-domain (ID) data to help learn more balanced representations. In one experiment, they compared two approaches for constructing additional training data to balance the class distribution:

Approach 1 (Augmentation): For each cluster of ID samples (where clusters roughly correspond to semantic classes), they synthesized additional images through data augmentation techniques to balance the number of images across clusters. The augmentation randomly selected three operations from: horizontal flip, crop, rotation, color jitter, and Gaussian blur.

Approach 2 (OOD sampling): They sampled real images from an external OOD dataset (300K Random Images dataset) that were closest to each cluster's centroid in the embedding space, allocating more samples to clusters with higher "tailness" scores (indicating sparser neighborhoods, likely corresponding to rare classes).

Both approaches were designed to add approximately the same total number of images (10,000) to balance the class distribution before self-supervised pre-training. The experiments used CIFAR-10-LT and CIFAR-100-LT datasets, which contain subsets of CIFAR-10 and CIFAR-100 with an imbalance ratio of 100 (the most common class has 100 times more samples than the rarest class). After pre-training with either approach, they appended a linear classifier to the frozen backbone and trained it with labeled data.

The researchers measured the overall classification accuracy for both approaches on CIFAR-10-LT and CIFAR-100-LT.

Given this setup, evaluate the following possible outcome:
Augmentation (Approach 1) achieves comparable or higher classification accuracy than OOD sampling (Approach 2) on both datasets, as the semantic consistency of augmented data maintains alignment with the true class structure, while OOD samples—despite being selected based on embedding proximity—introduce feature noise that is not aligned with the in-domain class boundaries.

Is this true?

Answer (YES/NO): NO